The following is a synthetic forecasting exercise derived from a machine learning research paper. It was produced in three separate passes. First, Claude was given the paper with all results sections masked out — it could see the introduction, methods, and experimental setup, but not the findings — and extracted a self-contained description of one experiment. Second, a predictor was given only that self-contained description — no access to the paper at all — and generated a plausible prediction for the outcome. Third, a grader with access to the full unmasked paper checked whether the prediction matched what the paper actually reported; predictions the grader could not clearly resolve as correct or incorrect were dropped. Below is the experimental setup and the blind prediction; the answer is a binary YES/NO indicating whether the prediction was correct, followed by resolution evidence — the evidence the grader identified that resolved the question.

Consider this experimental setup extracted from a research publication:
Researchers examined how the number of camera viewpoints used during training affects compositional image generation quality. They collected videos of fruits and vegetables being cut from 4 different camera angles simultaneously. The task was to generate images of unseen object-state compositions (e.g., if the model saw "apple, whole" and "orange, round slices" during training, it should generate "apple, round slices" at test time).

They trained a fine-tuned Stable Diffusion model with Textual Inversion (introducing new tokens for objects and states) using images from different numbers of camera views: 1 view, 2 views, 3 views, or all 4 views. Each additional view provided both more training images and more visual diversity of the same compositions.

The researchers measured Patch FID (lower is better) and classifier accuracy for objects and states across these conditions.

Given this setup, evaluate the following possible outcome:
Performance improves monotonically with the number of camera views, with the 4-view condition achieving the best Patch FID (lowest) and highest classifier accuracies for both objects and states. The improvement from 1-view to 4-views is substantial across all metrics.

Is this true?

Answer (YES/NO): NO